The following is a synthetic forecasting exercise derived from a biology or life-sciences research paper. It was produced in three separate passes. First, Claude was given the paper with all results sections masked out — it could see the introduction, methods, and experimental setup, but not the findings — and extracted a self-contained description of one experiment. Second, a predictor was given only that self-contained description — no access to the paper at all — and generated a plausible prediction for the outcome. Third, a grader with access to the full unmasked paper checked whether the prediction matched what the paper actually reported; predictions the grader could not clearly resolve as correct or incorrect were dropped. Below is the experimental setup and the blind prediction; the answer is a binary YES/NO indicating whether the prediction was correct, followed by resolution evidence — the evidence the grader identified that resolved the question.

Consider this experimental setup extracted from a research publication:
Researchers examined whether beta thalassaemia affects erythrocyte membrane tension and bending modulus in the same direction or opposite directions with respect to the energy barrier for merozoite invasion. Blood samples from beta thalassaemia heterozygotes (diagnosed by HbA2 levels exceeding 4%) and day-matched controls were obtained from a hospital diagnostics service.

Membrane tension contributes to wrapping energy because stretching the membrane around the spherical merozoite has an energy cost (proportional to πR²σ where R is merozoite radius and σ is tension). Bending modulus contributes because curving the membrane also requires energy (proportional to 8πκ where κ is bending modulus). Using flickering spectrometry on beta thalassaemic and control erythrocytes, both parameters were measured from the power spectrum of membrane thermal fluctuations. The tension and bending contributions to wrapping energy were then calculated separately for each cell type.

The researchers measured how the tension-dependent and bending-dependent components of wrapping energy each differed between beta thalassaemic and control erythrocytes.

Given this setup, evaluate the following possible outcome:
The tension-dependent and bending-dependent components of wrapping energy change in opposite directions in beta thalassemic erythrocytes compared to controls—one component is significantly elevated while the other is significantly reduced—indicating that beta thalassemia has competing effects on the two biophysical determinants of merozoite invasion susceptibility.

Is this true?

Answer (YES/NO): YES